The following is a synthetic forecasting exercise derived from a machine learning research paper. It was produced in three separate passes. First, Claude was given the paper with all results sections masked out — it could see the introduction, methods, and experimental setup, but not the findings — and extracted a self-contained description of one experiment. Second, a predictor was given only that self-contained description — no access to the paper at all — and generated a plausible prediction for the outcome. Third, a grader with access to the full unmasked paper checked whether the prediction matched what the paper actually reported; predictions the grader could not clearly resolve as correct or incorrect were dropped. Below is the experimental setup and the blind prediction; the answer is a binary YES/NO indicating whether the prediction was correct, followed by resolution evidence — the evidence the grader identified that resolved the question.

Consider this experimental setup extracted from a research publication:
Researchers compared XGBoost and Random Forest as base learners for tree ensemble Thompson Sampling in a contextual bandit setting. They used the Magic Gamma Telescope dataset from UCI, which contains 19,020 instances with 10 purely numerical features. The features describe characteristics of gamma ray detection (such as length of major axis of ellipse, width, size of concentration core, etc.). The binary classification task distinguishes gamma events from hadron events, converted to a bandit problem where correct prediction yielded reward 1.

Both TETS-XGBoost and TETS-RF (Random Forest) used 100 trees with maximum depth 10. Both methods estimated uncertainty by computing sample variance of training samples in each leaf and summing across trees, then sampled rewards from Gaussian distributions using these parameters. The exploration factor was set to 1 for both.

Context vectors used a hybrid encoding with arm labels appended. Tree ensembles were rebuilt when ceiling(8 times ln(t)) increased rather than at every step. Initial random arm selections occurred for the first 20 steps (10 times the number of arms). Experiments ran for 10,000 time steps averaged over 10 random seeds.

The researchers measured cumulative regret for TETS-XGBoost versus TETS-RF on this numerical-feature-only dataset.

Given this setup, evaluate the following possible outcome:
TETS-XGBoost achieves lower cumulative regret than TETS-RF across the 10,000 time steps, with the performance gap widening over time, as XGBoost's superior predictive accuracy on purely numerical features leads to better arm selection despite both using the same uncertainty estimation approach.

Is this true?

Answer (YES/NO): NO